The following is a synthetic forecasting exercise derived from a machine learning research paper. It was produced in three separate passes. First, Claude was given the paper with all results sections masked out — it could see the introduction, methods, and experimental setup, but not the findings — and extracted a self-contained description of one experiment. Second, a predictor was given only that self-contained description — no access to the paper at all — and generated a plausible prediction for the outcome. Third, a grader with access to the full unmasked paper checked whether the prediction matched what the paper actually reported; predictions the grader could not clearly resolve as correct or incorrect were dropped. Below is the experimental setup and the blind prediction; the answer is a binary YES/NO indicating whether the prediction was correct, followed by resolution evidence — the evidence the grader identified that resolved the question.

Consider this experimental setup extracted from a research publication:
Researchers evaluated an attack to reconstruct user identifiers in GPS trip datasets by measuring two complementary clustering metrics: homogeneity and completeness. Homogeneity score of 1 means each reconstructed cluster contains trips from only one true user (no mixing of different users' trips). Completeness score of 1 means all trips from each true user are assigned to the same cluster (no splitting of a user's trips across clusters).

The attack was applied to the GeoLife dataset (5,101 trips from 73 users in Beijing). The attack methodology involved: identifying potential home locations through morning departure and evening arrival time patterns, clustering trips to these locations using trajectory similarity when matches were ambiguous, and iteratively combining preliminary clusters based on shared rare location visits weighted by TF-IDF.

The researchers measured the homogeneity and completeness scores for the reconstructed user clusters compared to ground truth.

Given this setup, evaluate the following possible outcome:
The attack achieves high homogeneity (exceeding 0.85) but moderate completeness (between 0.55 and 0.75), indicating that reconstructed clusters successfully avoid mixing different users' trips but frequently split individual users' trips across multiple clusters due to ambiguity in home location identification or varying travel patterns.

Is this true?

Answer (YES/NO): NO